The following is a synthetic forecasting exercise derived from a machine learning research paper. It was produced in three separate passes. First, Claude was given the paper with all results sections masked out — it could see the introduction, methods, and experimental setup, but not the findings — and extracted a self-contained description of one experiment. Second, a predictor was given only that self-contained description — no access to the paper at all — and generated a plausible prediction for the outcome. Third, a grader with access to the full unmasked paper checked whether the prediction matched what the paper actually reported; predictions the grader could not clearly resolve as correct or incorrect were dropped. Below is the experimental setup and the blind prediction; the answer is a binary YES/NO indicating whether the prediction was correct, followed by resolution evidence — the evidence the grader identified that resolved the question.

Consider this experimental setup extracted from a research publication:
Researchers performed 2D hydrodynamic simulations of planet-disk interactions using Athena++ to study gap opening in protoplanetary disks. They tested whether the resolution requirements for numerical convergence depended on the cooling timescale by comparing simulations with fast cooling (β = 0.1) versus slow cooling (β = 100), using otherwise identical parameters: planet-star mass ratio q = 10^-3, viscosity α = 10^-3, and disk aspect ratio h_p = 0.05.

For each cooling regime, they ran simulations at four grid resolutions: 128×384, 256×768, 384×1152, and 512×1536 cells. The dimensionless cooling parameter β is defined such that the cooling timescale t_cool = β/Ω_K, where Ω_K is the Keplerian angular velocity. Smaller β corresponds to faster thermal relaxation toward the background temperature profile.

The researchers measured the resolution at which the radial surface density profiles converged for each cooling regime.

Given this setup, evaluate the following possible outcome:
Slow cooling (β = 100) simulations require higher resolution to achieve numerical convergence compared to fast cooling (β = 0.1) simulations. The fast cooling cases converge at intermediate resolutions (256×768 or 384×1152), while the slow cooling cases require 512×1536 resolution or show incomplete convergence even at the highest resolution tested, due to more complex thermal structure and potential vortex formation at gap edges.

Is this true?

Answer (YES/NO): NO